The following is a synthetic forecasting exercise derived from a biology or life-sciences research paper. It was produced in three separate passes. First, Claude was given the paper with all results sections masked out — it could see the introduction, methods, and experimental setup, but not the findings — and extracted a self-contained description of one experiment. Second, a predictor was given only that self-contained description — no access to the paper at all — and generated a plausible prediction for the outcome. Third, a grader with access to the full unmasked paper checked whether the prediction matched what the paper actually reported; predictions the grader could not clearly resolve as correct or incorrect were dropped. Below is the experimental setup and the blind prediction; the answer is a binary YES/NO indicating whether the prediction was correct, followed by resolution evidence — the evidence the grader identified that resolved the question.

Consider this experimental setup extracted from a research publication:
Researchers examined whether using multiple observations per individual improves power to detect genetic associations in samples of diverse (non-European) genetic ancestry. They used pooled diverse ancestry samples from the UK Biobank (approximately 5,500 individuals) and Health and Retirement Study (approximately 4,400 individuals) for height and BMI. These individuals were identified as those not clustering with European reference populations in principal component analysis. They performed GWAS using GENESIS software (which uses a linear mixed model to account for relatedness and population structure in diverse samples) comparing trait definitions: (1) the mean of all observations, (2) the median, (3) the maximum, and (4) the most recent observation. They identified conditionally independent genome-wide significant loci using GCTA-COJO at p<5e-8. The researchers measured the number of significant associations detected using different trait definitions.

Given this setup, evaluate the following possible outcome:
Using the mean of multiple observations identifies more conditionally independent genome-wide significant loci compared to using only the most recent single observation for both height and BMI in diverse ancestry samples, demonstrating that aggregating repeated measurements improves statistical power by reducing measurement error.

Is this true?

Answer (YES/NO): YES